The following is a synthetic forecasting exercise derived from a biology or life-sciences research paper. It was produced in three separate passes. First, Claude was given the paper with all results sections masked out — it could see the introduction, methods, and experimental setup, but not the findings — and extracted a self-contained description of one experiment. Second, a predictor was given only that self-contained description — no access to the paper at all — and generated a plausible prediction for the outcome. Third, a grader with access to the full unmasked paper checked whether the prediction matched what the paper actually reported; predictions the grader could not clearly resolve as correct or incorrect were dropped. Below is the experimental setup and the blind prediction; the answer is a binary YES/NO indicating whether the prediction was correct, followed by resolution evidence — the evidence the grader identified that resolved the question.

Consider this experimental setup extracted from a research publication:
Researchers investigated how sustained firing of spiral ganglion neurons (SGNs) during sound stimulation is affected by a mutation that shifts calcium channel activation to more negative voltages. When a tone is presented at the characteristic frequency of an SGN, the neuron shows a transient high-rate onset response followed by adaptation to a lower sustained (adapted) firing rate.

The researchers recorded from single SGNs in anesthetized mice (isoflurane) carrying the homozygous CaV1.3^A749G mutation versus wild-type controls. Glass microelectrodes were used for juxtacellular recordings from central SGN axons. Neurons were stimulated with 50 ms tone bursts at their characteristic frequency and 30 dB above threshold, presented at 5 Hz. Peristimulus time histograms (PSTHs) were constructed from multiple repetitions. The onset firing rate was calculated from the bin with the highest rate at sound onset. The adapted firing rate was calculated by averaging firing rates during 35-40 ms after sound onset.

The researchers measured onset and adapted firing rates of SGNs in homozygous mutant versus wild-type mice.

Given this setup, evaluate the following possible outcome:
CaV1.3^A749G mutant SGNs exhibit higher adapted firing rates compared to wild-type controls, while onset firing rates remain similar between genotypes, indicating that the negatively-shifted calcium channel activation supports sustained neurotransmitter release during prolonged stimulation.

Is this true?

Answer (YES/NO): NO